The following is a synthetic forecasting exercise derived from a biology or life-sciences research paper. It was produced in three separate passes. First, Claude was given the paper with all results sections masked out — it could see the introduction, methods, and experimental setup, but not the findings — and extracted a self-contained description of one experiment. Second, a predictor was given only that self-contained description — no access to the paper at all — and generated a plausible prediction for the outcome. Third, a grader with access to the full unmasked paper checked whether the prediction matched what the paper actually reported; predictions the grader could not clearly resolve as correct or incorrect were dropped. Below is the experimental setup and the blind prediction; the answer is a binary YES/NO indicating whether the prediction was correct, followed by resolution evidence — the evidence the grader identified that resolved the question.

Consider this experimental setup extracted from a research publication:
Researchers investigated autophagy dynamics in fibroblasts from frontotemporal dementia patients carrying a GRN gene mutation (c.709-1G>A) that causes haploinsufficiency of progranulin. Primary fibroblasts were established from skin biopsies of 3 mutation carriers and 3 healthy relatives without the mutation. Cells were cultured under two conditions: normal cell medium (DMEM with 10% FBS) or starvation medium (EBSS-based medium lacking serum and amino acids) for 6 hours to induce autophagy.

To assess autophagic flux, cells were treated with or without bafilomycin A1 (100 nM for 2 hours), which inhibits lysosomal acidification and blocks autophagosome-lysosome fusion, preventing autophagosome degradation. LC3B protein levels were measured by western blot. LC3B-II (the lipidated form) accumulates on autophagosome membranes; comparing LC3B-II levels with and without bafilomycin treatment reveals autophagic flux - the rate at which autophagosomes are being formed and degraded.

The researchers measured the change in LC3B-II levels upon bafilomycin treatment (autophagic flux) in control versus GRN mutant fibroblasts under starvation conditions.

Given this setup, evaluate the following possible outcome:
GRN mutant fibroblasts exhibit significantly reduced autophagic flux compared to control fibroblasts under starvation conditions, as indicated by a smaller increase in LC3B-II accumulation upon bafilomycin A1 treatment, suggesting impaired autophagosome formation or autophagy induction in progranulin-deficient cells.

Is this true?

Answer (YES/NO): NO